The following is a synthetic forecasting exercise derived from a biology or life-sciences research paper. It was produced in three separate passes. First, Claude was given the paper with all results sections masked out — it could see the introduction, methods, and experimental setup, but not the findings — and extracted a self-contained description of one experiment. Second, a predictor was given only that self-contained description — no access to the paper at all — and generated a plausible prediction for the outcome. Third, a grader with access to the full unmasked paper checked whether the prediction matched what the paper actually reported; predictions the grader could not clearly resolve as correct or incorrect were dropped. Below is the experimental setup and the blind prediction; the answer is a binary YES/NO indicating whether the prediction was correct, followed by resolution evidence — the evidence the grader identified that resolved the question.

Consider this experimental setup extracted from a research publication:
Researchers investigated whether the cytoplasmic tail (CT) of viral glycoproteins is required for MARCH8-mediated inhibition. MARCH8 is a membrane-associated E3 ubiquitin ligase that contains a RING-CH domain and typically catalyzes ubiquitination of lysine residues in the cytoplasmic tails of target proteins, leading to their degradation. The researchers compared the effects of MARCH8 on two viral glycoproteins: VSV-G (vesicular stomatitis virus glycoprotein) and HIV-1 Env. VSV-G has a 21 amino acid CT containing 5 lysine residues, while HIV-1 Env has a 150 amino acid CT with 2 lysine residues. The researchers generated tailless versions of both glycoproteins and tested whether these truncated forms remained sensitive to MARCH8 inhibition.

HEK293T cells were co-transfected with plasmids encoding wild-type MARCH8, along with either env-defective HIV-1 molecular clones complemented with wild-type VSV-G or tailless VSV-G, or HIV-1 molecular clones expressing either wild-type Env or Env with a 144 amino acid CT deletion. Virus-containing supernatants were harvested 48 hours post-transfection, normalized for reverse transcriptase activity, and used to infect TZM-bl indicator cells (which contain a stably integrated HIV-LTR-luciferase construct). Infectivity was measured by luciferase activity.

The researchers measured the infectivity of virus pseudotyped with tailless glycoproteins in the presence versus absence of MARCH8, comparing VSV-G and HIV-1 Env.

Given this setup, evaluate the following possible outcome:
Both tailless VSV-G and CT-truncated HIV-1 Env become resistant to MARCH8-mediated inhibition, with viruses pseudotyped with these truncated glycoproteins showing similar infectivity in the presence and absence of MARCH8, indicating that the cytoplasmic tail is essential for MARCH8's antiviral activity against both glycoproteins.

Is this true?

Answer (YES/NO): NO